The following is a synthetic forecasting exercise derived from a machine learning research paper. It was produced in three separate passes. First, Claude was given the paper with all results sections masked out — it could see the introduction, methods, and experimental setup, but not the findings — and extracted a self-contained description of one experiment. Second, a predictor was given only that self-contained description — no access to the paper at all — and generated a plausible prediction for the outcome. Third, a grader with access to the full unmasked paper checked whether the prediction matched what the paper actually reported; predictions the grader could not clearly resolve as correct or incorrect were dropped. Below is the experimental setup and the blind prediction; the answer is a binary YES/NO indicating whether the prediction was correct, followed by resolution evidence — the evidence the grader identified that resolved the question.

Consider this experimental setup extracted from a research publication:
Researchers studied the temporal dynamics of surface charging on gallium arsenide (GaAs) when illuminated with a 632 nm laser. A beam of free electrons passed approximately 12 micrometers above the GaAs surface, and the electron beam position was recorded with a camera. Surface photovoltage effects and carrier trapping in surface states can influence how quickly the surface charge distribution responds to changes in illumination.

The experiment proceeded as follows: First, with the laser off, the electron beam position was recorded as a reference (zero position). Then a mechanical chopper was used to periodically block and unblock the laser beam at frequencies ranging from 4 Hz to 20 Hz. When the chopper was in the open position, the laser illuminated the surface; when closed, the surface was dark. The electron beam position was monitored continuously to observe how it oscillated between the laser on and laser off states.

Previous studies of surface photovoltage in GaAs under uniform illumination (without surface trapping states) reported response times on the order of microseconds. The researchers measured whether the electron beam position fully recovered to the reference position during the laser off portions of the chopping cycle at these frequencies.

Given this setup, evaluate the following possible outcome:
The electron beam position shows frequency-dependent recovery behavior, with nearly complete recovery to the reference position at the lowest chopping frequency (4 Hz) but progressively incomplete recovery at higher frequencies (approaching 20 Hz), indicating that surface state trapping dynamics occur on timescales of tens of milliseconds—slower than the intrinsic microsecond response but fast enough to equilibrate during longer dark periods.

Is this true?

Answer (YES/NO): NO